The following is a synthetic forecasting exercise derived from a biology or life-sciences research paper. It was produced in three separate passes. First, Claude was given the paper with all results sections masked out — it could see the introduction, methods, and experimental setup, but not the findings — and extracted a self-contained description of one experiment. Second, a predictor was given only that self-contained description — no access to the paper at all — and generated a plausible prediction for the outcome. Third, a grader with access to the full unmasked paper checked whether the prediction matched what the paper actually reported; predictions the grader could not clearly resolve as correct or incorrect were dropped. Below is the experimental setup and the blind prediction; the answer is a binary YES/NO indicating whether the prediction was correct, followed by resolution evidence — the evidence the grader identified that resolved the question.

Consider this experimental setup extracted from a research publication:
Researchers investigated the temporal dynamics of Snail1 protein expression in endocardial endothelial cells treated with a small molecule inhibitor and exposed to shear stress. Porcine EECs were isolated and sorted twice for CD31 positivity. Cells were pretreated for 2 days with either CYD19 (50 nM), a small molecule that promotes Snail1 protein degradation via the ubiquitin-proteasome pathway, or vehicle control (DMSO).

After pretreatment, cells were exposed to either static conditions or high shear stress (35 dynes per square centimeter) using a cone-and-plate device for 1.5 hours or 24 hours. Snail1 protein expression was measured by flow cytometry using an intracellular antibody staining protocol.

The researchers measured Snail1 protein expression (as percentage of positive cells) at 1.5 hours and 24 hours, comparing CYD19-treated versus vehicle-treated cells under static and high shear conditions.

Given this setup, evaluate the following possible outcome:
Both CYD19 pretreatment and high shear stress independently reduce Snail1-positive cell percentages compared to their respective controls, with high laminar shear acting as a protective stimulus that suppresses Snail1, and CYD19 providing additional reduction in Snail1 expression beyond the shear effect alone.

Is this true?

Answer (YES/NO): NO